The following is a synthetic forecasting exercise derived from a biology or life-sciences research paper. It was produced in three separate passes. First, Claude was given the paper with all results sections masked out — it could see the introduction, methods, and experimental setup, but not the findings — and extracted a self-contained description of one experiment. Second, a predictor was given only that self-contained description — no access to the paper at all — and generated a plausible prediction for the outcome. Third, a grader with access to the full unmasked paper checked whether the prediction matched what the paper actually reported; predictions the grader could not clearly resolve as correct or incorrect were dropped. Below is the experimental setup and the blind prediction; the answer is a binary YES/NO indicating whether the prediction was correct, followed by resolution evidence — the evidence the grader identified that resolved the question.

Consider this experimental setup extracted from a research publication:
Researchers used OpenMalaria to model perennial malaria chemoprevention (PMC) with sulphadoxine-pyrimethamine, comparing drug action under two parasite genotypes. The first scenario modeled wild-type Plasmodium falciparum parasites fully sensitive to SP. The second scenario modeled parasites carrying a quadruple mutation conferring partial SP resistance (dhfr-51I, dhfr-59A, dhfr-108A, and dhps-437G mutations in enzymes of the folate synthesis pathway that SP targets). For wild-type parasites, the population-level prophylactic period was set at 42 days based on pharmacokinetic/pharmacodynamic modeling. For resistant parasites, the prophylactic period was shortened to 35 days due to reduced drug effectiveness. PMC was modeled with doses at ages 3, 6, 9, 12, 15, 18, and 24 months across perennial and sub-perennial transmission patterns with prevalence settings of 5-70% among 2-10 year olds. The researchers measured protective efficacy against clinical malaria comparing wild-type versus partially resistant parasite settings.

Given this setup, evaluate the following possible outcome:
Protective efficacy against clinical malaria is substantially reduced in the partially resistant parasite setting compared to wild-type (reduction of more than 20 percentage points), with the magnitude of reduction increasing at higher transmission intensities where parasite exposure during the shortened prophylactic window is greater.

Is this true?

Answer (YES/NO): NO